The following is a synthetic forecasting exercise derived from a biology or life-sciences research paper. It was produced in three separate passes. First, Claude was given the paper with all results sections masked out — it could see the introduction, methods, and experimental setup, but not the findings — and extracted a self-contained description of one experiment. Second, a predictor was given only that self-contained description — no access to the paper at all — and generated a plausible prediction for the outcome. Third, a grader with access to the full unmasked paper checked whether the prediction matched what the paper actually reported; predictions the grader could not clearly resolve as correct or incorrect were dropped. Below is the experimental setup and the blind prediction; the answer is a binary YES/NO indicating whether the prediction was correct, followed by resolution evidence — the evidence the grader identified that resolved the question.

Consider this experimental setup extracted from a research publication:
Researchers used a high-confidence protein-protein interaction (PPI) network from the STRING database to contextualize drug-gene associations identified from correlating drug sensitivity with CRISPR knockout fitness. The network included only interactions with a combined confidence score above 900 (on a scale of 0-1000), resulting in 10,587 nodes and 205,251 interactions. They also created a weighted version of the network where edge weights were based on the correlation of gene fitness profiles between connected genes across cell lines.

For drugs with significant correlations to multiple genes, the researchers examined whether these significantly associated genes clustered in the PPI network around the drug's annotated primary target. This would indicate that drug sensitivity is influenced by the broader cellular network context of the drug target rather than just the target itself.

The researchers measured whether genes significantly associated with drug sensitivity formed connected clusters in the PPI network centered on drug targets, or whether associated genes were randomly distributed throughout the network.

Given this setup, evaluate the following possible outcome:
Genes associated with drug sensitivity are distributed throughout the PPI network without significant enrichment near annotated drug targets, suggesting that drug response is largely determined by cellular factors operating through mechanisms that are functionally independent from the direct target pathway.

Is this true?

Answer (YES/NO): NO